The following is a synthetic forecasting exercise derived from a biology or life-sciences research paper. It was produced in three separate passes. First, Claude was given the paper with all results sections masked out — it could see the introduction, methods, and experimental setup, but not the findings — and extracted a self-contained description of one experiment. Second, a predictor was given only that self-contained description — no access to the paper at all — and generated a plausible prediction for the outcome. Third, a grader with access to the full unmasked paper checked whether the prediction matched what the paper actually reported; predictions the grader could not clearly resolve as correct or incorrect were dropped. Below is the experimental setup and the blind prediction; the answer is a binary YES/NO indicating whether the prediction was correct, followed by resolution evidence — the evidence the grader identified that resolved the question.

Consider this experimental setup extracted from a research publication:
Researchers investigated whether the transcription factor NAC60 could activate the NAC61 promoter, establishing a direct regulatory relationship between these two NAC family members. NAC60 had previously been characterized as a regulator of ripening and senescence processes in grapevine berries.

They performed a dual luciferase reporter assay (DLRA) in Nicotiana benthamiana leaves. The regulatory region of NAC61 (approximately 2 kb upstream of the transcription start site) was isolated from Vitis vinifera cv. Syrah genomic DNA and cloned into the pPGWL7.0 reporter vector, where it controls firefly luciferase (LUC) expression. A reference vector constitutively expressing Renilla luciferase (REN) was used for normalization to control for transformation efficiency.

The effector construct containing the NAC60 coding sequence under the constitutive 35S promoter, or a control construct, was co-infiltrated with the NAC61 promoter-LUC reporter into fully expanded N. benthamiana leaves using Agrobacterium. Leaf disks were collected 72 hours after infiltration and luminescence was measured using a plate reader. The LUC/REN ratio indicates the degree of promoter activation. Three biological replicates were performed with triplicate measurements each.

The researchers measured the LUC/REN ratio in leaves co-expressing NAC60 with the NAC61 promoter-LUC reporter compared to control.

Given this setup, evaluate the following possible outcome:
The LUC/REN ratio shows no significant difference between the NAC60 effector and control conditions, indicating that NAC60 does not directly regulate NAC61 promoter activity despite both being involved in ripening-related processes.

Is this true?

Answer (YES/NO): NO